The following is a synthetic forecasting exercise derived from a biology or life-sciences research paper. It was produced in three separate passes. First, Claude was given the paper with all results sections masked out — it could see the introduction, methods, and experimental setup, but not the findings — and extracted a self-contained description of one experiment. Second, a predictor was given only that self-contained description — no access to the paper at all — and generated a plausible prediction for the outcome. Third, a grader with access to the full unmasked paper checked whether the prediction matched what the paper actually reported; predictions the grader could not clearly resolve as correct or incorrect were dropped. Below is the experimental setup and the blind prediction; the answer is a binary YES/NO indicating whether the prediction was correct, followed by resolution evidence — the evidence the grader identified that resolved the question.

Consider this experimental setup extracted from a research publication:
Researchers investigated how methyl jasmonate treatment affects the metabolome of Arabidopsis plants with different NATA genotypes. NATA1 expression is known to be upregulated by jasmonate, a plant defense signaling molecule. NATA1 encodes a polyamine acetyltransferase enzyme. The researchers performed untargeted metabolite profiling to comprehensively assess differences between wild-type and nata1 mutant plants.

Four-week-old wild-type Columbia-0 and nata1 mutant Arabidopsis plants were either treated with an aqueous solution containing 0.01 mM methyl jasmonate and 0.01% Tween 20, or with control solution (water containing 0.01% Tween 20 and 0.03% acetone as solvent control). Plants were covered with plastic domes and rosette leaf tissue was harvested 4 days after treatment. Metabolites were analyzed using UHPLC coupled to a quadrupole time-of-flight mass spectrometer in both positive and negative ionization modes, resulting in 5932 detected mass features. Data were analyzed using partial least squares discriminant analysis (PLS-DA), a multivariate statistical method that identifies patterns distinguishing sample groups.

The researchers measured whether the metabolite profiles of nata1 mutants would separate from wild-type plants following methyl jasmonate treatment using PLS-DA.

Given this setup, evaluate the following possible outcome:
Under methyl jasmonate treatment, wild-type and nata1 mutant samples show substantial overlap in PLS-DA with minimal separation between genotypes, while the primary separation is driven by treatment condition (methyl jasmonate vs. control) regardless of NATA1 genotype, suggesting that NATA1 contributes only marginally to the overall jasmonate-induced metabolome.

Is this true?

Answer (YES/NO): NO